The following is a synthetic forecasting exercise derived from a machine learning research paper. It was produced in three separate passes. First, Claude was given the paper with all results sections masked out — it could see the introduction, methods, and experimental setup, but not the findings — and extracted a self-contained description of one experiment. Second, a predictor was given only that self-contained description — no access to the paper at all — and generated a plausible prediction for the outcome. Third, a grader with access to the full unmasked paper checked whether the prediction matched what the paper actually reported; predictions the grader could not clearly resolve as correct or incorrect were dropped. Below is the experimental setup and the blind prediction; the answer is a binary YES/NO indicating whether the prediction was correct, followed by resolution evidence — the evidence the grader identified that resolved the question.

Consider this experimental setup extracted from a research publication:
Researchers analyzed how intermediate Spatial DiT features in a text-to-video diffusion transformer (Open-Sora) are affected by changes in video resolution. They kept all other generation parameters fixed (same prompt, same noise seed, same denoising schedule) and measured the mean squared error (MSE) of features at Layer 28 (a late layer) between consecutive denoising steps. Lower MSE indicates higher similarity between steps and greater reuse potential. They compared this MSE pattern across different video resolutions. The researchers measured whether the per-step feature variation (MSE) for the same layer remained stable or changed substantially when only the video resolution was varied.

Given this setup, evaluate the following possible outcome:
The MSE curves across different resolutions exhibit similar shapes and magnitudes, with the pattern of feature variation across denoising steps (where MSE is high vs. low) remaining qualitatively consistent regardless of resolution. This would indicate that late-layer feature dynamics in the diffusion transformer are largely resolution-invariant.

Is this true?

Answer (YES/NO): NO